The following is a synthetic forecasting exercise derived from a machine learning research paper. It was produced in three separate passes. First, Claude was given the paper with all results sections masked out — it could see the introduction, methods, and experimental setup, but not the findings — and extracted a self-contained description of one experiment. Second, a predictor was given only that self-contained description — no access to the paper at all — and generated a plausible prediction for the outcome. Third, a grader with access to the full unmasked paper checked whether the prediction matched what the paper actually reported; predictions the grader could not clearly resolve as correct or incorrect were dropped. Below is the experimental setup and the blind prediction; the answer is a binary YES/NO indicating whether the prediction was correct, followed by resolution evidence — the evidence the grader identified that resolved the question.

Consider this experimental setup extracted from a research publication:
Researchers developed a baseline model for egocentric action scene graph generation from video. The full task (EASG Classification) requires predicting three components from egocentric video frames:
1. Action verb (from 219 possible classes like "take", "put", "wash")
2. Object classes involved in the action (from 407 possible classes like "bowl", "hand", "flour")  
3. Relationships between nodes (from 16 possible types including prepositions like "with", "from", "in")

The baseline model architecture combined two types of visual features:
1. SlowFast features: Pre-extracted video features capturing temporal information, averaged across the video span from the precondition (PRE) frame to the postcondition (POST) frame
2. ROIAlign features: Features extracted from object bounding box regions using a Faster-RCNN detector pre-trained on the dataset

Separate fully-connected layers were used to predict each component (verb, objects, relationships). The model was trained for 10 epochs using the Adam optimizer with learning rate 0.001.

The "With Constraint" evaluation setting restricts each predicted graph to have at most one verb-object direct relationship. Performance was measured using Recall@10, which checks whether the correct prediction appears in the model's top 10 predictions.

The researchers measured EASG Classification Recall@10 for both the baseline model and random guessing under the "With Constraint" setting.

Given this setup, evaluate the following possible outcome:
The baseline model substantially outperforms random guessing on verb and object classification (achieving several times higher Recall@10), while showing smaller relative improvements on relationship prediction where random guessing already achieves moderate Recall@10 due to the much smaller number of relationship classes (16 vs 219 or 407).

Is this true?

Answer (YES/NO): NO